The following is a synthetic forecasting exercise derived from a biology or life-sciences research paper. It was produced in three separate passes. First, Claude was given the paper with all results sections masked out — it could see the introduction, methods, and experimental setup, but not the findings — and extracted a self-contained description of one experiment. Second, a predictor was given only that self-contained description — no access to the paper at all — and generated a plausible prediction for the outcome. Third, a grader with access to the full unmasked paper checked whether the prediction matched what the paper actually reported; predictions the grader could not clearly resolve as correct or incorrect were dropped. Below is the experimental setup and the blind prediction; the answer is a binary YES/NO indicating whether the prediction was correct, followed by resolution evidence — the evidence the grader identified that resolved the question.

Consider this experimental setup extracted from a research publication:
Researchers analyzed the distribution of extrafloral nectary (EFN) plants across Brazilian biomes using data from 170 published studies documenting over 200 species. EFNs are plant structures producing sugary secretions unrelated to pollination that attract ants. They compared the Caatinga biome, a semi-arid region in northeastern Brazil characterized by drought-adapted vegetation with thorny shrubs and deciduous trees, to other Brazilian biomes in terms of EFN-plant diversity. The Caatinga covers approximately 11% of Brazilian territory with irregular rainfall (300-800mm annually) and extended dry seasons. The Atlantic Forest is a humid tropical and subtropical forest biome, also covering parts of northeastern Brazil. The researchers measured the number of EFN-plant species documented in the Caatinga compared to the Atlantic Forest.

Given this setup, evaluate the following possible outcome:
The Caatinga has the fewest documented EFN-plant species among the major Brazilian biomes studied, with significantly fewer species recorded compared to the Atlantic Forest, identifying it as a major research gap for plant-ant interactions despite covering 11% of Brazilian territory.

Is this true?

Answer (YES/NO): NO